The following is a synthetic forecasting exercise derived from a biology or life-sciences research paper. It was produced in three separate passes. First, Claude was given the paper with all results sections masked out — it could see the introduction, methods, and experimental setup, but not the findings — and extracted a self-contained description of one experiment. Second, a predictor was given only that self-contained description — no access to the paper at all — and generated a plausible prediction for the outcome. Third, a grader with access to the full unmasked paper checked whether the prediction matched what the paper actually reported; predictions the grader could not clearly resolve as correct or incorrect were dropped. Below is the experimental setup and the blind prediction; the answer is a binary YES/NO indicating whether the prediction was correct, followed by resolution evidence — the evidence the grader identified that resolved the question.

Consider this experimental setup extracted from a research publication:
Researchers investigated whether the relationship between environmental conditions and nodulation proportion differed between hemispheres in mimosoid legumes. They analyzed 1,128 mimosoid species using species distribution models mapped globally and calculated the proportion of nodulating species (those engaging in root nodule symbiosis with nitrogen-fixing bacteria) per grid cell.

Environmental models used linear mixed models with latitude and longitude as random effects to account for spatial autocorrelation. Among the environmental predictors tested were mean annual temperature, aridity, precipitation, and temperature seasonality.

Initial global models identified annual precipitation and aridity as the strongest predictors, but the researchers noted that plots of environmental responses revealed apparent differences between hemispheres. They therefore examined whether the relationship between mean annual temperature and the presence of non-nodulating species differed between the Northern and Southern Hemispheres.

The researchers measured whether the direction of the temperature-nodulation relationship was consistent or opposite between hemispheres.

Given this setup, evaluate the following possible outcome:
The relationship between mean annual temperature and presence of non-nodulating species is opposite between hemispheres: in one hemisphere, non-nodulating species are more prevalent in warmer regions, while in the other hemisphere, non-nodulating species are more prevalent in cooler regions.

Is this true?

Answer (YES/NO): YES